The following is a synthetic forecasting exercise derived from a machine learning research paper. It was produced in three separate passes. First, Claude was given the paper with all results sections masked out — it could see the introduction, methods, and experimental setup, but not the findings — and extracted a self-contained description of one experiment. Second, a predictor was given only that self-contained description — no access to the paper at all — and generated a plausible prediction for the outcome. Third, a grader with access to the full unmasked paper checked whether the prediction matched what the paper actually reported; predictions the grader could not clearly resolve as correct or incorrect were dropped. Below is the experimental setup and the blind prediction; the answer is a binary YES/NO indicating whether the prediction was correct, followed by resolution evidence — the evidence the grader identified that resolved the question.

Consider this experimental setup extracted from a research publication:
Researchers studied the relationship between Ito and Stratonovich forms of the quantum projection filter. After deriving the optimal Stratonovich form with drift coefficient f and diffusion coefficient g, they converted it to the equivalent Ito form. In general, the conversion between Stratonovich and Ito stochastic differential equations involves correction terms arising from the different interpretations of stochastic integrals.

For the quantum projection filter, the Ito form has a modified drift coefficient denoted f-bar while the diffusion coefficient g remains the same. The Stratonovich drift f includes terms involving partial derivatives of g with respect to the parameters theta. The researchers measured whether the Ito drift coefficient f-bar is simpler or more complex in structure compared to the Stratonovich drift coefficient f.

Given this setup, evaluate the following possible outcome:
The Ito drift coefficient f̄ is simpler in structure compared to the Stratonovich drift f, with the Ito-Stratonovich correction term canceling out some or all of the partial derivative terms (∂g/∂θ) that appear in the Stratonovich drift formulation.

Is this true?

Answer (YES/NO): YES